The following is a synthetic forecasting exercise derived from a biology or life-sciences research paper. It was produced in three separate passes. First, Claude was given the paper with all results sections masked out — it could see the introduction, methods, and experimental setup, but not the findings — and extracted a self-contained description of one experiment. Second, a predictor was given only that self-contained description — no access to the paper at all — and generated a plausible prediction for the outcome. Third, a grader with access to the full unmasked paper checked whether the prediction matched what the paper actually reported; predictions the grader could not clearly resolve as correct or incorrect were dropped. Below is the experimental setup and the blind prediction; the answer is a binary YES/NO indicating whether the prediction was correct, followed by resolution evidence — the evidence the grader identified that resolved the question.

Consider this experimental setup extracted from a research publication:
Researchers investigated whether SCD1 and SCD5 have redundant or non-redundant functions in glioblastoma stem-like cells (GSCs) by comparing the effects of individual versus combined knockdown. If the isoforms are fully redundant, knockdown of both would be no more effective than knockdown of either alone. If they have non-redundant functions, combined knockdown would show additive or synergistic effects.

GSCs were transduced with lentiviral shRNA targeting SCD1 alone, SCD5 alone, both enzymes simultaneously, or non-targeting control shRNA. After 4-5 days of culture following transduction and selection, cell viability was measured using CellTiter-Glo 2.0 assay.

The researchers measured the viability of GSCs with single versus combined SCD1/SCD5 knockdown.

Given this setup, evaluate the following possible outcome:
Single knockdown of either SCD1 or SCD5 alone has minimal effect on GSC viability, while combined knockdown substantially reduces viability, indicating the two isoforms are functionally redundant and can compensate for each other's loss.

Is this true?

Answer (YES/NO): NO